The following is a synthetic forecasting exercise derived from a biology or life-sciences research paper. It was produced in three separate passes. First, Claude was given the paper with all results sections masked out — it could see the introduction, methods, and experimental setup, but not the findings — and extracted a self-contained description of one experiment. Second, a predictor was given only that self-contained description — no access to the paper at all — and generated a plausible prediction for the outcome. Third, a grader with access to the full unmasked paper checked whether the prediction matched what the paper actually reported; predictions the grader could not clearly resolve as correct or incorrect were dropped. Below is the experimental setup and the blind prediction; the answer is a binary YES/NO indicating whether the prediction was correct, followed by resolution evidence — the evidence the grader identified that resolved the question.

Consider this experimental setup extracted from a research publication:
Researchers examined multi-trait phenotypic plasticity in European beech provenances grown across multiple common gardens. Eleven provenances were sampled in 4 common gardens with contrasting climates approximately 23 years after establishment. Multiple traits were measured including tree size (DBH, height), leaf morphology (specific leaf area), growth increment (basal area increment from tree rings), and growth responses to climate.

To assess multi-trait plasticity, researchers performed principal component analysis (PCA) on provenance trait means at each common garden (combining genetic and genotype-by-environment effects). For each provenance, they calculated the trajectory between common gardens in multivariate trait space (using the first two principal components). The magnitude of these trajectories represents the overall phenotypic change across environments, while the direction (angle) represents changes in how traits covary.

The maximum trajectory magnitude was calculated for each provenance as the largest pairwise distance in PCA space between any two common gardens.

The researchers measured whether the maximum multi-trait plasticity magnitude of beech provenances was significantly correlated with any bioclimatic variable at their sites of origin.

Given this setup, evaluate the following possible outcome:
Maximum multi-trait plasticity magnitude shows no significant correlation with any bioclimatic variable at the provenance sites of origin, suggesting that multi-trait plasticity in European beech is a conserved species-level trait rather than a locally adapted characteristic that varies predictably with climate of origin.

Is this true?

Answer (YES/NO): NO